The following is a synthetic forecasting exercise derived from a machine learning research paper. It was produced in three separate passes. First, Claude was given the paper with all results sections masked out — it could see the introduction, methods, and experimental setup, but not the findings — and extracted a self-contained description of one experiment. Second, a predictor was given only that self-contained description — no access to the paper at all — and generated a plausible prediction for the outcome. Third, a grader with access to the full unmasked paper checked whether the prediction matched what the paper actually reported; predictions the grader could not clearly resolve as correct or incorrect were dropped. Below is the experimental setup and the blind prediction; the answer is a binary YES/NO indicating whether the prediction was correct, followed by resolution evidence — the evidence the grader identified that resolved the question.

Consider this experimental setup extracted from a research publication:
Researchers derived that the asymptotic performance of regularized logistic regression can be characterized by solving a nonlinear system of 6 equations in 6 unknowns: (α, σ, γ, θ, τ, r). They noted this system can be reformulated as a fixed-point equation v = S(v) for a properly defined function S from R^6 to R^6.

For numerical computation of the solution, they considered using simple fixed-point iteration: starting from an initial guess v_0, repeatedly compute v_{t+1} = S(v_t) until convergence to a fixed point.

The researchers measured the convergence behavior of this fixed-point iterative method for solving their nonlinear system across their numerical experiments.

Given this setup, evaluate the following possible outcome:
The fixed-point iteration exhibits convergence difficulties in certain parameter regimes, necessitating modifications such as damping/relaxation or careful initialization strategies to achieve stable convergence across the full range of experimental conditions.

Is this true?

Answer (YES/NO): NO